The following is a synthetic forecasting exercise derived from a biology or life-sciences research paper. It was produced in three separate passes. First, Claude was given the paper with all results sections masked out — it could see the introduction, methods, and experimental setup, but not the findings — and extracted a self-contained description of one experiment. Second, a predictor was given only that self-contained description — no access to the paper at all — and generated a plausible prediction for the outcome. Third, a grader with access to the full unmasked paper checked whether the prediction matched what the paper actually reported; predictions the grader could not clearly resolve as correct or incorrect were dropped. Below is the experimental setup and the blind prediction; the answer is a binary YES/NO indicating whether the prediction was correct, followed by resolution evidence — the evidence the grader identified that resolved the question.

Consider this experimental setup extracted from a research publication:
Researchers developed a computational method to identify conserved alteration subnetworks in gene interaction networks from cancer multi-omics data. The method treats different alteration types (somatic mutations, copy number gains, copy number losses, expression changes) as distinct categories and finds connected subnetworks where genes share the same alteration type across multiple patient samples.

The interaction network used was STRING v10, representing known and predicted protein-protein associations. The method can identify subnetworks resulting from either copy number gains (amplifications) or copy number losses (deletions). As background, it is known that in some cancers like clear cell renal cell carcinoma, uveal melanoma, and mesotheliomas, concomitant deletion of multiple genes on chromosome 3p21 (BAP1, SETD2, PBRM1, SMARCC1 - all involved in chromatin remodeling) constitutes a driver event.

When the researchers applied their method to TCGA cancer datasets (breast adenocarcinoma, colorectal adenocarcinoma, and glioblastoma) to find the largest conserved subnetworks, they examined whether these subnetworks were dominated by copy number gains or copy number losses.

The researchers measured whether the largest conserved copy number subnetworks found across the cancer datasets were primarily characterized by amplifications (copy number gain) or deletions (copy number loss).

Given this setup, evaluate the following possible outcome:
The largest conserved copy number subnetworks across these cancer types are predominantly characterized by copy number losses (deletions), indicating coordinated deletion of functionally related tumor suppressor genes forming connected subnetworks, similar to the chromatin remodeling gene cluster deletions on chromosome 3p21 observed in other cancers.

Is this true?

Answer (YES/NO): NO